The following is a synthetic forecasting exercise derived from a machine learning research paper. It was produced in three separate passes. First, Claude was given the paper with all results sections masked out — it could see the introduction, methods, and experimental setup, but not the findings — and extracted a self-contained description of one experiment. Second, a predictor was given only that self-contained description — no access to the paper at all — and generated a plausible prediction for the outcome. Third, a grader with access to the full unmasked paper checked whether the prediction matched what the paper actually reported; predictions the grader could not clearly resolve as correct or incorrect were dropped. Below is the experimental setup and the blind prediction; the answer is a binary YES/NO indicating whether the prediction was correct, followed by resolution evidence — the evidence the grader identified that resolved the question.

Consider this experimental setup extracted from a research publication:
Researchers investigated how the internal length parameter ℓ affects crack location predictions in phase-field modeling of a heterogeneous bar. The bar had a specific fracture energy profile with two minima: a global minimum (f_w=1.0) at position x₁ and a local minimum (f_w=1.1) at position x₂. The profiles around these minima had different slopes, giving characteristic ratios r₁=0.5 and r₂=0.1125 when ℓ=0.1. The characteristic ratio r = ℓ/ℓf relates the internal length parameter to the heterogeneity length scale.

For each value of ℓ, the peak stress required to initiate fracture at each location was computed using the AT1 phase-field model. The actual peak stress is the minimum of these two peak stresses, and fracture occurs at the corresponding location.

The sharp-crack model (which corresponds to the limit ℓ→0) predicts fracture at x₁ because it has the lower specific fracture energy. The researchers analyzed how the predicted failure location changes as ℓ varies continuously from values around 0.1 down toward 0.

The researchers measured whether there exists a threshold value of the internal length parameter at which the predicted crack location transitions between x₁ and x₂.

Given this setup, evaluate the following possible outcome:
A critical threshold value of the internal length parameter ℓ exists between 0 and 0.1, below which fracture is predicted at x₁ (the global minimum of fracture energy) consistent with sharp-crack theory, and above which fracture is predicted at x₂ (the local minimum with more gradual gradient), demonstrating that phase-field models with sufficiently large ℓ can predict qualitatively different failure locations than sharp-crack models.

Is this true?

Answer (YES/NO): YES